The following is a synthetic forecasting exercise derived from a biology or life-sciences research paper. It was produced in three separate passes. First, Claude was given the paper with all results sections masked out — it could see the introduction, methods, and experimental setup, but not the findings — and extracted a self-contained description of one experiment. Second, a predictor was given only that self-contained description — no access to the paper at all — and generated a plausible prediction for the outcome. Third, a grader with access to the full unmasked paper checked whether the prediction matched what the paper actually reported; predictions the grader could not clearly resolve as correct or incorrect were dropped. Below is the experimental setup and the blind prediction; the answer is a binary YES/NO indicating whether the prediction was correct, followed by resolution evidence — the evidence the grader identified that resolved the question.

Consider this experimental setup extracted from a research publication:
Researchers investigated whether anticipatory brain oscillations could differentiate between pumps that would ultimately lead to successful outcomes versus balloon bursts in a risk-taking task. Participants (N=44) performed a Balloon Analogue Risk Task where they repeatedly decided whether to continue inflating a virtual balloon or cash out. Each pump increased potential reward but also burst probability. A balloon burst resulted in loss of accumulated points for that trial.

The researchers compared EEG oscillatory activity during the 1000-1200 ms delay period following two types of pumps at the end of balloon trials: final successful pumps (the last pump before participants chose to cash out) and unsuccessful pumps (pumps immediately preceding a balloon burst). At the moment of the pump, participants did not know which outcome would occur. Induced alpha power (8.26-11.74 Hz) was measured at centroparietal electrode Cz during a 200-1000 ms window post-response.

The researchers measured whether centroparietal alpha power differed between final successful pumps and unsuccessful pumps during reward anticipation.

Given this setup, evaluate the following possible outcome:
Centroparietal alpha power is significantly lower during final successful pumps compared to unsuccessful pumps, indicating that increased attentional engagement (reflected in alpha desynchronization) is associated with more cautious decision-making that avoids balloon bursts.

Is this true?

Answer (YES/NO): YES